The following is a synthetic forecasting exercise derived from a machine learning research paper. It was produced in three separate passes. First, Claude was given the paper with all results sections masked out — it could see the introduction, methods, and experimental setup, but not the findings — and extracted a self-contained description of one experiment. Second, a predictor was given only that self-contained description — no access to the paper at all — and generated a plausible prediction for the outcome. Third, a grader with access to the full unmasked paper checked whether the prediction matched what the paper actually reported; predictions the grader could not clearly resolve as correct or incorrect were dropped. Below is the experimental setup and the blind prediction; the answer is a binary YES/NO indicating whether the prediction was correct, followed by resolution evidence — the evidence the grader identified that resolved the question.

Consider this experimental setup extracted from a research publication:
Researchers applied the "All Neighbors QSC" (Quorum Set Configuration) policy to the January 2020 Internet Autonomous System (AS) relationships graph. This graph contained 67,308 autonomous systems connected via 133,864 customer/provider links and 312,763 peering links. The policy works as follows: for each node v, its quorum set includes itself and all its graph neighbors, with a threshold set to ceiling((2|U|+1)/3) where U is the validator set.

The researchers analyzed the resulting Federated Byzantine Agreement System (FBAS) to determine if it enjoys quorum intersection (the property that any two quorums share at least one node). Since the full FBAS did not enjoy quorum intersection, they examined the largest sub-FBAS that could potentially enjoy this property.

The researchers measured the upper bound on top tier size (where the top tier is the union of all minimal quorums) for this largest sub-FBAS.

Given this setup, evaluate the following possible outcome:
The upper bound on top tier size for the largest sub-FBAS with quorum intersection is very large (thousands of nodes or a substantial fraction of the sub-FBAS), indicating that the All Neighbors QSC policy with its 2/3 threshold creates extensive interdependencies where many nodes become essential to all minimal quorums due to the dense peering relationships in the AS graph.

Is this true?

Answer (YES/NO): YES